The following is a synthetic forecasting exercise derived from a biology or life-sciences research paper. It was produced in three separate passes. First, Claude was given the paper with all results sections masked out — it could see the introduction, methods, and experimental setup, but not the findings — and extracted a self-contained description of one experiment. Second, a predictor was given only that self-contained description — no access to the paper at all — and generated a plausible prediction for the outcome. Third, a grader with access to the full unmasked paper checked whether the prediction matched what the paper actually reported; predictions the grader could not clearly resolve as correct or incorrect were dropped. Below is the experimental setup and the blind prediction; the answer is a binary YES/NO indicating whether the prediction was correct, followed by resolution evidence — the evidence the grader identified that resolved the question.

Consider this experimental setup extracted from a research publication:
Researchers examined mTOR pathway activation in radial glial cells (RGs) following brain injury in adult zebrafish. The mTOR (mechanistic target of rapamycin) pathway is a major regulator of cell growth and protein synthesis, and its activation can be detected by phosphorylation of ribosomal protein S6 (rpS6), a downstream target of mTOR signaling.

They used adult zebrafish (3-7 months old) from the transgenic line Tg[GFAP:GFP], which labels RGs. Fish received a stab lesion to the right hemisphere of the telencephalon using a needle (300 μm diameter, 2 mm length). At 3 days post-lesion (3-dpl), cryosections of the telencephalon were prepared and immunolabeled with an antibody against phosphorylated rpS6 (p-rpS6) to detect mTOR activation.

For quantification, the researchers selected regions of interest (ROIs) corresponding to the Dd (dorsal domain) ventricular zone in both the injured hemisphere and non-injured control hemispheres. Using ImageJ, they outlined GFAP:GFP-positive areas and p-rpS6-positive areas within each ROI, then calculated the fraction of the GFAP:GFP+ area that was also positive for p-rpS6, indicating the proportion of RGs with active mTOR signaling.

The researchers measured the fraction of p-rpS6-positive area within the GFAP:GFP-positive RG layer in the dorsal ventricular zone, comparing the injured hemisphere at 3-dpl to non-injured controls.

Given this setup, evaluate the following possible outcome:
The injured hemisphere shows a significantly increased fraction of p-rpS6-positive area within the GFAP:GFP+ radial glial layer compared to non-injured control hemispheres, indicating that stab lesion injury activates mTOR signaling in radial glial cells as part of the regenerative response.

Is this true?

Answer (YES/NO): YES